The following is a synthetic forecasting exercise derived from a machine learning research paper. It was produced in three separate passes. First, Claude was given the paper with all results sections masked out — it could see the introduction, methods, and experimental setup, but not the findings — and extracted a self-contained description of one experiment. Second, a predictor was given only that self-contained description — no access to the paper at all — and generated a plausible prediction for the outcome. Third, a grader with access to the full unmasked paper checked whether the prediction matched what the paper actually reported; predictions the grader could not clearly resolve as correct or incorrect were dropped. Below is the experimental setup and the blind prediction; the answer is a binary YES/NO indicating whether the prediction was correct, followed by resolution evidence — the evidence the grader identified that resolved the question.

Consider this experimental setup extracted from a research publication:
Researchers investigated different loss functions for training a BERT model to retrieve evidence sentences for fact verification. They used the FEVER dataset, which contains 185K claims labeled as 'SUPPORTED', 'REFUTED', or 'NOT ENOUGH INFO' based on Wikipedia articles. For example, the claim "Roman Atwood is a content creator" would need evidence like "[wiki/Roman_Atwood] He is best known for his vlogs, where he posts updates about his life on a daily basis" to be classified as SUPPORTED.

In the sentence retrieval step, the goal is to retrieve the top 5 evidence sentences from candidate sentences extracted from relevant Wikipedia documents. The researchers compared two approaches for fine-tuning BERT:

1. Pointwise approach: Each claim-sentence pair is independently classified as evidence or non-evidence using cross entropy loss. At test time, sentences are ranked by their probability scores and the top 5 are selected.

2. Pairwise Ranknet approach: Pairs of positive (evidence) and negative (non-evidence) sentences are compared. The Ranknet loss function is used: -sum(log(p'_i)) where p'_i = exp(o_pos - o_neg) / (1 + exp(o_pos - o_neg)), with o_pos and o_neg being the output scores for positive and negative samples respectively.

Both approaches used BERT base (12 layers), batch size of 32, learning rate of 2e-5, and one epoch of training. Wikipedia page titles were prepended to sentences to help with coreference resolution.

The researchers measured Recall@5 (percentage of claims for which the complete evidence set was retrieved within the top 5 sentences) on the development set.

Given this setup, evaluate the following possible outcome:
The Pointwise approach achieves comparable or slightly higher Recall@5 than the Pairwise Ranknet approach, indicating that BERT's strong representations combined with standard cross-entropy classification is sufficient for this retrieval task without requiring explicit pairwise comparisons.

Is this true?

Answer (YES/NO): YES